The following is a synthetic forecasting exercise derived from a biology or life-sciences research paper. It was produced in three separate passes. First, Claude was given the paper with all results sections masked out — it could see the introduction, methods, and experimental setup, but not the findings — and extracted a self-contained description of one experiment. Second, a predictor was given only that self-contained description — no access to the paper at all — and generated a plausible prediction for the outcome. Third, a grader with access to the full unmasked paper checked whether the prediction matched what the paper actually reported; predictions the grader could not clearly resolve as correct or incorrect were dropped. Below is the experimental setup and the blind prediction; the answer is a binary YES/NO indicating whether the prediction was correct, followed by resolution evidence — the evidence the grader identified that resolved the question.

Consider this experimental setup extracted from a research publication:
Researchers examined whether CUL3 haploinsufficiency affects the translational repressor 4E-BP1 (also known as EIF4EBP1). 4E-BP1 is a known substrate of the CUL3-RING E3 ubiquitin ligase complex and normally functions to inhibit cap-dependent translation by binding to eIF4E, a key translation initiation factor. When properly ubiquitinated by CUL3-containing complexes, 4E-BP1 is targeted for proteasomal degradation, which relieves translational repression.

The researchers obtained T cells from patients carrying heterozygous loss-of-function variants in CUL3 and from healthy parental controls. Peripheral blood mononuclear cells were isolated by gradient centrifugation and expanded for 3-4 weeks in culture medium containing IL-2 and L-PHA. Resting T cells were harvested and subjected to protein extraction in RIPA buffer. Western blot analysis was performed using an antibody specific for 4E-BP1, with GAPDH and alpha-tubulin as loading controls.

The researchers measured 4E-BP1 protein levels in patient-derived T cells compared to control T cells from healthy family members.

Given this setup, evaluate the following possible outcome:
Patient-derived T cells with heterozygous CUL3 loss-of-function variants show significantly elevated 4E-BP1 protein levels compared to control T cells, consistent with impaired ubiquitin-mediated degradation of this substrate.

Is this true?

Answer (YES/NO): YES